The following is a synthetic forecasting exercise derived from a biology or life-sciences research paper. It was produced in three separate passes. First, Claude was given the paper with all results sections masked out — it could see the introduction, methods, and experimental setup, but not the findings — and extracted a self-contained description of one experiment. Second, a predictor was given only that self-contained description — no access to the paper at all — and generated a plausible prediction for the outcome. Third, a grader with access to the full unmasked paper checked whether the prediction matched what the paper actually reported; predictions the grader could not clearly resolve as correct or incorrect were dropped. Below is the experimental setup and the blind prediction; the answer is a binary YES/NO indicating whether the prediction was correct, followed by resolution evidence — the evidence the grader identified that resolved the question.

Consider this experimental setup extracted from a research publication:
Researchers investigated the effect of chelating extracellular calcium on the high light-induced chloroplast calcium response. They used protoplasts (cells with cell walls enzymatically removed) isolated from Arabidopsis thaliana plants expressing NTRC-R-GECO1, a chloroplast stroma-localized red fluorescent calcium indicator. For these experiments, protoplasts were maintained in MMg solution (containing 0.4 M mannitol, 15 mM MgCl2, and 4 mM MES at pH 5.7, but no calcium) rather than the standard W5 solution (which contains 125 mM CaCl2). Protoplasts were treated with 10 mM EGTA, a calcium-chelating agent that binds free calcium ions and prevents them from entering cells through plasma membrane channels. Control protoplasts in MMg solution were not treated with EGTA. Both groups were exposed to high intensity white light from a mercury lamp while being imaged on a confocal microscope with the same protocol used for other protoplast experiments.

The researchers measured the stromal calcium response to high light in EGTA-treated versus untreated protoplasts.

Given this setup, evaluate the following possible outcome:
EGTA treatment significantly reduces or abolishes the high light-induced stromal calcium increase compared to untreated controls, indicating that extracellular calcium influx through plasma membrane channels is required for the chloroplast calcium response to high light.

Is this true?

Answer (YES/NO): NO